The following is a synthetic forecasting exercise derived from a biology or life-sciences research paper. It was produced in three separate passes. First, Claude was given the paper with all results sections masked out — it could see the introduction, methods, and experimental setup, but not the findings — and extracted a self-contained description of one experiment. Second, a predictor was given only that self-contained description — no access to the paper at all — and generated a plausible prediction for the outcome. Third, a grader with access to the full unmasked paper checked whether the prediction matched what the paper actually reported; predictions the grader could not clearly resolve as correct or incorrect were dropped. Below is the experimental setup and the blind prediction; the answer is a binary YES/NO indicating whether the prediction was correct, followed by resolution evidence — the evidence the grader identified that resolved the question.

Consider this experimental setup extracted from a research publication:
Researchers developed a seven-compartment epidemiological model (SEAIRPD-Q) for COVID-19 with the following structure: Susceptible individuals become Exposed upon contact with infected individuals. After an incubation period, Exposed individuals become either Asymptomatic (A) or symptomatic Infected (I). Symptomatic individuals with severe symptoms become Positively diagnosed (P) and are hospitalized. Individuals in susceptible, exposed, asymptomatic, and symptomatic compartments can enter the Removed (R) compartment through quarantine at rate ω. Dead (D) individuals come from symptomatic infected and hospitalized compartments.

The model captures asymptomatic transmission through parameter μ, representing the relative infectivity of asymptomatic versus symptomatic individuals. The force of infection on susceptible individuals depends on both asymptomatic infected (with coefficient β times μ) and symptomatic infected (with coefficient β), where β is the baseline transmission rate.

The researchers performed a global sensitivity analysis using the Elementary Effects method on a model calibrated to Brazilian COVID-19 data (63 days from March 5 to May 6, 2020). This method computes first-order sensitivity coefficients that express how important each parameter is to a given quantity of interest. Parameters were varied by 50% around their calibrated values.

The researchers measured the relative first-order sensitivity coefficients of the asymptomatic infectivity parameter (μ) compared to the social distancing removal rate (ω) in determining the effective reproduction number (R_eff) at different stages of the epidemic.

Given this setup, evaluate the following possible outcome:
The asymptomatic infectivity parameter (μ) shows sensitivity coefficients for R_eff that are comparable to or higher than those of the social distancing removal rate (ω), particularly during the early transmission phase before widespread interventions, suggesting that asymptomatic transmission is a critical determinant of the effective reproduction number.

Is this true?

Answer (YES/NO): NO